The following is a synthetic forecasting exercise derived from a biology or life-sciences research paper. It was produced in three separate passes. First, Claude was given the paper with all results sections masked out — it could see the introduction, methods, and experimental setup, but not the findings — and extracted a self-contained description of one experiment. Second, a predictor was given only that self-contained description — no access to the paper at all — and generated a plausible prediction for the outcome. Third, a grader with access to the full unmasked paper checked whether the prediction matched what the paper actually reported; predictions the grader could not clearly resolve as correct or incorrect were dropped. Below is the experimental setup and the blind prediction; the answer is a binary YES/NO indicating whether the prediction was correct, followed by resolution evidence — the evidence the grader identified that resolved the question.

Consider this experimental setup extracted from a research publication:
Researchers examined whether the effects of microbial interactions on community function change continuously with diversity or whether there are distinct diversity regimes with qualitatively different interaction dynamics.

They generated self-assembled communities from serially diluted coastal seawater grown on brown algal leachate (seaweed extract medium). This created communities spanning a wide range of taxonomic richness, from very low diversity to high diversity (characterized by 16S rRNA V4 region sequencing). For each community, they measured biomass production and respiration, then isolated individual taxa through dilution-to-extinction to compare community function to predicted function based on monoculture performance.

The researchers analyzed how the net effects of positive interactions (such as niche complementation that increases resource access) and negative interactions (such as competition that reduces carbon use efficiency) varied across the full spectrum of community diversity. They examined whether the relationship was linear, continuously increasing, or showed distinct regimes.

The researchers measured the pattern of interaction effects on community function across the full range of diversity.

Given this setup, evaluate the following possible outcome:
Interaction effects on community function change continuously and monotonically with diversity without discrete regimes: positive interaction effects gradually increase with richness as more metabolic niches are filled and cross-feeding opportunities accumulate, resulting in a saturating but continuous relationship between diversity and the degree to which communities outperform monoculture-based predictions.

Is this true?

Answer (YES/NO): NO